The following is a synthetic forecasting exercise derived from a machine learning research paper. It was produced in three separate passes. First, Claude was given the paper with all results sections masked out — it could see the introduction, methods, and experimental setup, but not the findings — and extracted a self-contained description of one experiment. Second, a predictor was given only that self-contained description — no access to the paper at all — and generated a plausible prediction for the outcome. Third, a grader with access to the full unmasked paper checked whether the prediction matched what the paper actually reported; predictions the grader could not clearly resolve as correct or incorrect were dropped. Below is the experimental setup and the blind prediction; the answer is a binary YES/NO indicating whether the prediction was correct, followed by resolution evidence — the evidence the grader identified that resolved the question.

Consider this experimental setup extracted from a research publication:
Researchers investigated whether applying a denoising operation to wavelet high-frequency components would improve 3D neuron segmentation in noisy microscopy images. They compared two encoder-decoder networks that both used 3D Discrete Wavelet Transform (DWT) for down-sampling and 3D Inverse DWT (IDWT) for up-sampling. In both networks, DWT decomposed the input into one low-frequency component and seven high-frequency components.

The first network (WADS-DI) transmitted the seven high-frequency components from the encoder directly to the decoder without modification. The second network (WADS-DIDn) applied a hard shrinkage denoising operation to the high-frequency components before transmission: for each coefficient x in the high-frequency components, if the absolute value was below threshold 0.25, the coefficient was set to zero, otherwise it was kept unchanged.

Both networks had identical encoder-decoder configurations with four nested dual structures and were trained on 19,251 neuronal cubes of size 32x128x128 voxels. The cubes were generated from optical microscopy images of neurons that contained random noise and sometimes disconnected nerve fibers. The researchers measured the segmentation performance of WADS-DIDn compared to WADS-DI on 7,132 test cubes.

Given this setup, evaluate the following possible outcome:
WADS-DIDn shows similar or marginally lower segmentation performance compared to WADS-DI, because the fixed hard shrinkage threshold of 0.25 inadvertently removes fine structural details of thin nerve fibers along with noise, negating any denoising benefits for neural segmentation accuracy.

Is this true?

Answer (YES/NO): NO